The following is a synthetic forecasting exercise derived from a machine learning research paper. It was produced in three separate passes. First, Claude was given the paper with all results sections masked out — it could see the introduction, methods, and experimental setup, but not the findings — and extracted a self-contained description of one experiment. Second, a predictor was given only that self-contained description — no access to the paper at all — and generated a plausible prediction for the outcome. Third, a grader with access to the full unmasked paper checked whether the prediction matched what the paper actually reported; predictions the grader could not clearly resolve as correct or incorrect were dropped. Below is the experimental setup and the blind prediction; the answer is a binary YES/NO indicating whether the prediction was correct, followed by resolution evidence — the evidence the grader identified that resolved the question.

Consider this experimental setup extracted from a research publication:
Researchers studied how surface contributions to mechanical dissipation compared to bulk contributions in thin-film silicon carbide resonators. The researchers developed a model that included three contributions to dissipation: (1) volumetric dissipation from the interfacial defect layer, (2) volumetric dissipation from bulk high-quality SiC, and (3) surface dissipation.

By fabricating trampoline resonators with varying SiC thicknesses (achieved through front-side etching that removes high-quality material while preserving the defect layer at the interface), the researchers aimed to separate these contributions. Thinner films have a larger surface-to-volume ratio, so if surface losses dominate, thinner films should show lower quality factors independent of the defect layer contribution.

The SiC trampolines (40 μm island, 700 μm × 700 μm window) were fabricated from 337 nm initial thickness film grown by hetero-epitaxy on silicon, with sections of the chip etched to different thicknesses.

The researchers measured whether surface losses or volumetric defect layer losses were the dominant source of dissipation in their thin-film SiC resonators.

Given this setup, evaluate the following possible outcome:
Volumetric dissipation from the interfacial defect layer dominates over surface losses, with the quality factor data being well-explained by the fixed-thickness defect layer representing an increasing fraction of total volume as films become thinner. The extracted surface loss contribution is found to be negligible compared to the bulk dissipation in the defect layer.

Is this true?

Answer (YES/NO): NO